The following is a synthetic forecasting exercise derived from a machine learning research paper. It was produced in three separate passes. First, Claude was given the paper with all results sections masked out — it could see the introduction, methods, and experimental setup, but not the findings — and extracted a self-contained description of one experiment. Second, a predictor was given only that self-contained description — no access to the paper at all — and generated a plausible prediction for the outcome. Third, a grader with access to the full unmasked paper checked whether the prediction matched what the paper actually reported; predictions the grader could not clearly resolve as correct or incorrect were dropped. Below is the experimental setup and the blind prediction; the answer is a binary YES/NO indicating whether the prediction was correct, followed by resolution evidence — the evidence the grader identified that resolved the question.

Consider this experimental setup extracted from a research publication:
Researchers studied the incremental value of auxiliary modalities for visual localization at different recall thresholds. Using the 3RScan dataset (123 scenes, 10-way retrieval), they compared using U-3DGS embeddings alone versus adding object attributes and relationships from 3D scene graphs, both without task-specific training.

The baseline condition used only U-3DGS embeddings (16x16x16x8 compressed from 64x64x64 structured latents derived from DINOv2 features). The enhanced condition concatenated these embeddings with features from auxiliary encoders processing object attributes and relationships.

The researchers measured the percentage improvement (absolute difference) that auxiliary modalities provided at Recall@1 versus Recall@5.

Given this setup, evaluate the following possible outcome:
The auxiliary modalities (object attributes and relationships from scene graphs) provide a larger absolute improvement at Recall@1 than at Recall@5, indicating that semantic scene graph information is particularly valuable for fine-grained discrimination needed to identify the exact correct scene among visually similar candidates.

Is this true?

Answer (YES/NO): YES